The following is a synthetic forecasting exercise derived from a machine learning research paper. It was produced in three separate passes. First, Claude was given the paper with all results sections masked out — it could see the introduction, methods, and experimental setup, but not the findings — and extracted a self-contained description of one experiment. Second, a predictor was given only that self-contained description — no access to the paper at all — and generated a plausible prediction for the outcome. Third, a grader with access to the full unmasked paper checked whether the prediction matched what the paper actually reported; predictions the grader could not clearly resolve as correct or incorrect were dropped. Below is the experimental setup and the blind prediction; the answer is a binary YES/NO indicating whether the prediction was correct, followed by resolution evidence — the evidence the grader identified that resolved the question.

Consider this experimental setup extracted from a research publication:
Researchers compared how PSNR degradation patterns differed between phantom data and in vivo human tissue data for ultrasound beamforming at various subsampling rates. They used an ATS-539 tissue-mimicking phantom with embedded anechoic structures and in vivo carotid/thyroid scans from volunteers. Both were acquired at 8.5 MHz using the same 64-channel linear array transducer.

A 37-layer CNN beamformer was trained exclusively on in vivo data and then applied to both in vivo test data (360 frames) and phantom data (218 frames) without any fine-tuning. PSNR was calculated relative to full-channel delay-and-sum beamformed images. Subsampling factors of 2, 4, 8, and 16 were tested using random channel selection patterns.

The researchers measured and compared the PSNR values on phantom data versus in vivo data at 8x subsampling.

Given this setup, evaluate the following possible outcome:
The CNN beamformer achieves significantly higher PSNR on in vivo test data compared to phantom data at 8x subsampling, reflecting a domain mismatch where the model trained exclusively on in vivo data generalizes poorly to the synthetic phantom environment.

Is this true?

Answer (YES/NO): NO